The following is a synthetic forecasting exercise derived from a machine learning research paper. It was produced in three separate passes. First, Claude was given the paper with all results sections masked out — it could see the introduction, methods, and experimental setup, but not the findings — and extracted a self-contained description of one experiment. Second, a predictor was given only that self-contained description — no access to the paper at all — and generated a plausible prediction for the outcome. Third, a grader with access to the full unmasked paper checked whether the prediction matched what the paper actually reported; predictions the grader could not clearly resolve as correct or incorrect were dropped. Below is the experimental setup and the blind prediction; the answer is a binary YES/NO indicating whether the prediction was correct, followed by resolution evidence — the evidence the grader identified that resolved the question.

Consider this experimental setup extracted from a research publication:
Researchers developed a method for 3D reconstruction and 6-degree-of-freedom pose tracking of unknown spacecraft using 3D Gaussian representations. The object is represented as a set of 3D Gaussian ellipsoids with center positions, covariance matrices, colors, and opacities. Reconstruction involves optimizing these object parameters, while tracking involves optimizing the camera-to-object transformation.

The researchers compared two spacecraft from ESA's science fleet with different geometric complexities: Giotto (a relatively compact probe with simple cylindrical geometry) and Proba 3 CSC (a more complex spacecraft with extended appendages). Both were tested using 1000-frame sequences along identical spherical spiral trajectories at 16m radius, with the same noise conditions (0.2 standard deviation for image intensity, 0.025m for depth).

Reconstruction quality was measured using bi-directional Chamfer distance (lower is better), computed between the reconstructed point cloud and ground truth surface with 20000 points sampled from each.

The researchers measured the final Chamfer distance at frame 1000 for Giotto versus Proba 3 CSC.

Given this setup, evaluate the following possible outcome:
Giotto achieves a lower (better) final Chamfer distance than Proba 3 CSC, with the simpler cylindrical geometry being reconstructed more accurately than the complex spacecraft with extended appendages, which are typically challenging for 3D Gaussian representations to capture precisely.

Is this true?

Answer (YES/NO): YES